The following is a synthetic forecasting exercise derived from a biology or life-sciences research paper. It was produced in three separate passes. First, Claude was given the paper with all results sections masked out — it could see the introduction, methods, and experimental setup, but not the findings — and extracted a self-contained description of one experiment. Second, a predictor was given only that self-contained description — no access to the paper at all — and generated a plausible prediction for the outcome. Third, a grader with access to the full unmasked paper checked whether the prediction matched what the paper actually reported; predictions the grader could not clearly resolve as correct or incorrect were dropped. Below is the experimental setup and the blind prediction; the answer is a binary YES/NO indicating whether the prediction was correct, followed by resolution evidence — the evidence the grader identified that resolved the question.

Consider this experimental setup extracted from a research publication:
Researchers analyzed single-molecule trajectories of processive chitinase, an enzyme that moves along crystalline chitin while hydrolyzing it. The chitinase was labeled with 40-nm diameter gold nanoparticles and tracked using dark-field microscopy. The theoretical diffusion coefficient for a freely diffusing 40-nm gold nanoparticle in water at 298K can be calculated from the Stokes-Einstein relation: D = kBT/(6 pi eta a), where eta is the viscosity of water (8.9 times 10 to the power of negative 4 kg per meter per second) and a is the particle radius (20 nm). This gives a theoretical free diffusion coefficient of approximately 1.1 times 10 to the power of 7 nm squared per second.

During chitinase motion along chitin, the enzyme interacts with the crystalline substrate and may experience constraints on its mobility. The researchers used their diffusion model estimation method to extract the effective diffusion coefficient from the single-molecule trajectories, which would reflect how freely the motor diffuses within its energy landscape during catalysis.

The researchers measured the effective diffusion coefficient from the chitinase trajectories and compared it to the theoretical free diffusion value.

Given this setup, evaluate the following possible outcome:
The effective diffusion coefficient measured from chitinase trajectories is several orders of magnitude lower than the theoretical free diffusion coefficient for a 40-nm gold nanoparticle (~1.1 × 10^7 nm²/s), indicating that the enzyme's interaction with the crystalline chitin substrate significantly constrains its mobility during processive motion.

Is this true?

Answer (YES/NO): YES